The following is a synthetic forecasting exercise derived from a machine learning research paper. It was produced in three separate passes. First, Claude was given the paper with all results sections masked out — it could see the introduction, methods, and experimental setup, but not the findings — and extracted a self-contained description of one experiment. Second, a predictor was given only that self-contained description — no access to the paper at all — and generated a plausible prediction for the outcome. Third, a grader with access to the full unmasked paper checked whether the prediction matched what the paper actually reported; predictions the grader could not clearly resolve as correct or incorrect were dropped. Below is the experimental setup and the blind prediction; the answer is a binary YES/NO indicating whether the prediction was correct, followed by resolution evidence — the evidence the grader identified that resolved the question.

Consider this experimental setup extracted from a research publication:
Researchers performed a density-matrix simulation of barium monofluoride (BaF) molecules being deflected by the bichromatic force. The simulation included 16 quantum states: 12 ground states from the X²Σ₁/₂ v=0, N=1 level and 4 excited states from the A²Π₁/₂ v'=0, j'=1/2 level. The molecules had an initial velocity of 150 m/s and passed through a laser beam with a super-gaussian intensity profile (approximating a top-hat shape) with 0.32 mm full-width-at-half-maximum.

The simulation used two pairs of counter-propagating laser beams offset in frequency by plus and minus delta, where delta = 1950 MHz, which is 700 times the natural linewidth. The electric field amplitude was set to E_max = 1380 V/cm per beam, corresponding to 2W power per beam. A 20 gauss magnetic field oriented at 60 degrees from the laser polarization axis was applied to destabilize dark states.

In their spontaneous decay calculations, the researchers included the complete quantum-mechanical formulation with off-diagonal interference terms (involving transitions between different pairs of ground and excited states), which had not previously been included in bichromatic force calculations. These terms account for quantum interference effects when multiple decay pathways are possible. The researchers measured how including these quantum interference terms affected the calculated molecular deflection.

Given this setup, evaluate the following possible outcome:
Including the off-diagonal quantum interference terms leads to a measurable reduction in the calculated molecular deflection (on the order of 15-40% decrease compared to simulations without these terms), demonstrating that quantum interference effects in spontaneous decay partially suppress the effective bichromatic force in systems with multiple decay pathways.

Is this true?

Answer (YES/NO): NO